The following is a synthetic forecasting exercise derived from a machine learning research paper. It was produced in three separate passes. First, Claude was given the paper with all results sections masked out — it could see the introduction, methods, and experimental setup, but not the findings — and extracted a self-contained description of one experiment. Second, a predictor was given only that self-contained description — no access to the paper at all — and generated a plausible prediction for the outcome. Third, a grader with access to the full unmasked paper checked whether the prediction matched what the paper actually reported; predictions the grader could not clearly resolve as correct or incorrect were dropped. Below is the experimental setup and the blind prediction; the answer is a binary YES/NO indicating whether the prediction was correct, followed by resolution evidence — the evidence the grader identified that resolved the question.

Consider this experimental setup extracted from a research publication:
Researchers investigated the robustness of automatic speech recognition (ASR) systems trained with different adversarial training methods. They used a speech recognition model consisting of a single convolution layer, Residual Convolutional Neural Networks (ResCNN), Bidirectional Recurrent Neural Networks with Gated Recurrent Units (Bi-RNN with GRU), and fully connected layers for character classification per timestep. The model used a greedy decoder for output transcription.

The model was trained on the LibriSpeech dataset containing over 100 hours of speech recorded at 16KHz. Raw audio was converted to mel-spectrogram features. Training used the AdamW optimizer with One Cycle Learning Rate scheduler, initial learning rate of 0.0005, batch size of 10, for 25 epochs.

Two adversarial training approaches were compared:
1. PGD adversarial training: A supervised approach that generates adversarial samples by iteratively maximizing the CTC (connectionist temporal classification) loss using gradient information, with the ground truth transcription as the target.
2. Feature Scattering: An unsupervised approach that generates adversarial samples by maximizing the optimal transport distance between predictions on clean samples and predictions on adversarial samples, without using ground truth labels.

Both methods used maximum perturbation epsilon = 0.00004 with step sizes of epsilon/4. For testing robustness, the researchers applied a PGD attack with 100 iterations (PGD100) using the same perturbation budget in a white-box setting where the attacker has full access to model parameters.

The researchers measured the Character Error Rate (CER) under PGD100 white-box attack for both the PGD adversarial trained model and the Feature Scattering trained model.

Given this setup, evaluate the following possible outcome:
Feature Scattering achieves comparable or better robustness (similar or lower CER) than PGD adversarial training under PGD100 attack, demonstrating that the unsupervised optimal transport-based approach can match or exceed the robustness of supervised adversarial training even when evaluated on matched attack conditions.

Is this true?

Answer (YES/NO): NO